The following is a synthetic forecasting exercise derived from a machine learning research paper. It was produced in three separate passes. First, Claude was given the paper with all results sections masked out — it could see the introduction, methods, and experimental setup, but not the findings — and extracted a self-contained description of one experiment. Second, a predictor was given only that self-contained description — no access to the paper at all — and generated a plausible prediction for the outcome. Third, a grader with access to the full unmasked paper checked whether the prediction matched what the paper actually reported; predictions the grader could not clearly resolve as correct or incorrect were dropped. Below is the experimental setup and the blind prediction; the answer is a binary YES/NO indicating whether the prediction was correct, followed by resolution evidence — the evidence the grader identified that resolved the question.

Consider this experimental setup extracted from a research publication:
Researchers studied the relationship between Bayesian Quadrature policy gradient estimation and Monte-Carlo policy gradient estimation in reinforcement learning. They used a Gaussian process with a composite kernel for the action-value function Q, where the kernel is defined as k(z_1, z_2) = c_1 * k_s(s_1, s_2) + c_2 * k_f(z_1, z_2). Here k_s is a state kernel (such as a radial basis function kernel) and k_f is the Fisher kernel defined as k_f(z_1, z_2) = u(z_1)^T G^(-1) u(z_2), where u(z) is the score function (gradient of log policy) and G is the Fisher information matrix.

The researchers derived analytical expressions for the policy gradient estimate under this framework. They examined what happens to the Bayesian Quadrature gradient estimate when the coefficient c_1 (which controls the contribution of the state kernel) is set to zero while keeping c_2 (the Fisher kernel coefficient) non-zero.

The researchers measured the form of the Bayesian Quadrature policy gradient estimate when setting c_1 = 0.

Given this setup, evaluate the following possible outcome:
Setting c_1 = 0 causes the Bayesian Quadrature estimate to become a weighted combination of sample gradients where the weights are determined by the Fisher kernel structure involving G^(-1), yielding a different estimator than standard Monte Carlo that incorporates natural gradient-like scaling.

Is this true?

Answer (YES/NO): NO